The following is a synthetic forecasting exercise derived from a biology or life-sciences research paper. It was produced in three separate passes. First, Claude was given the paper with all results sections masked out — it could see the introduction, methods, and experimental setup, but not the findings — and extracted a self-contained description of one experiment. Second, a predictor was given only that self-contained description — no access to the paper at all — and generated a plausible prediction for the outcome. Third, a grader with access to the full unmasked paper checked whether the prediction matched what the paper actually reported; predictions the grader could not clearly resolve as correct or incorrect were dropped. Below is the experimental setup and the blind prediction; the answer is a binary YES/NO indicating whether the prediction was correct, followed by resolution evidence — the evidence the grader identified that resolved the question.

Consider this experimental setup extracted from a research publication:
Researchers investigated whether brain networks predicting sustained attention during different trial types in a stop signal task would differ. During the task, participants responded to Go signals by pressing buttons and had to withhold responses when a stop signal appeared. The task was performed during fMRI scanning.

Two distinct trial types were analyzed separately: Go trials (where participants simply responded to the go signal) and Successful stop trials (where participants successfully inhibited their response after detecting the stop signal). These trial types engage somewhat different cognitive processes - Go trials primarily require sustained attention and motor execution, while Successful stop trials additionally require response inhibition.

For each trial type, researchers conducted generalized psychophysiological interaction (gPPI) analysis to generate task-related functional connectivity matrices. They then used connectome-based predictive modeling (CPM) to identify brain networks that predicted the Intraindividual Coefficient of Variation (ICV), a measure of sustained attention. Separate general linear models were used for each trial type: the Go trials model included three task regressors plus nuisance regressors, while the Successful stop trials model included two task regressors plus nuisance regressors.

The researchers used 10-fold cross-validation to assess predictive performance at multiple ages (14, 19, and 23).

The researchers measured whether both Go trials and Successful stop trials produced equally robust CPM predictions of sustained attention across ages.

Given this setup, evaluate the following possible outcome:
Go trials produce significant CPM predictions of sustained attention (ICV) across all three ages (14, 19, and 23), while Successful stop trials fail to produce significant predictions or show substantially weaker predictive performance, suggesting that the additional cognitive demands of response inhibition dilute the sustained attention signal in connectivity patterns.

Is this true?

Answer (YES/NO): NO